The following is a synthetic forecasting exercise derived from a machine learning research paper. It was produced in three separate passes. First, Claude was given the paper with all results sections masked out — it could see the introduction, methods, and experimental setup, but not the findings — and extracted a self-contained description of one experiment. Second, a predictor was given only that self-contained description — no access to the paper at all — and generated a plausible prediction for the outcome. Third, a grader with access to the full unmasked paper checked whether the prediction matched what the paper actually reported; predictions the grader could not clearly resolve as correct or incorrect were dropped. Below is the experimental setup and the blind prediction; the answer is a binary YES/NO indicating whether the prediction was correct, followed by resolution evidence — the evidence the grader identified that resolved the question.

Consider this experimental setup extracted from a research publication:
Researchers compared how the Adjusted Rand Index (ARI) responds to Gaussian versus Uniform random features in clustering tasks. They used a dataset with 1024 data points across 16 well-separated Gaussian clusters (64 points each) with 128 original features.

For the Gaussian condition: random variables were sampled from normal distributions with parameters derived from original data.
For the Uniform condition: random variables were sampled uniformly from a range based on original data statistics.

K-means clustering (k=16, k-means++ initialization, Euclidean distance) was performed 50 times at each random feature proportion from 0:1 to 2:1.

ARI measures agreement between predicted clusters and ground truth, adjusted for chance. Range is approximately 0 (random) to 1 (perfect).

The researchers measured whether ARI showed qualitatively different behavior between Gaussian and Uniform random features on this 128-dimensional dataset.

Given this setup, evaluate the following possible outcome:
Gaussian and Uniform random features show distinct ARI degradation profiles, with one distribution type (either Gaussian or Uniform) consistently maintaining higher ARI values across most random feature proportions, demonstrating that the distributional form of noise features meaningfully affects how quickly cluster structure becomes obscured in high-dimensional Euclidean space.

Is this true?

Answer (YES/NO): YES